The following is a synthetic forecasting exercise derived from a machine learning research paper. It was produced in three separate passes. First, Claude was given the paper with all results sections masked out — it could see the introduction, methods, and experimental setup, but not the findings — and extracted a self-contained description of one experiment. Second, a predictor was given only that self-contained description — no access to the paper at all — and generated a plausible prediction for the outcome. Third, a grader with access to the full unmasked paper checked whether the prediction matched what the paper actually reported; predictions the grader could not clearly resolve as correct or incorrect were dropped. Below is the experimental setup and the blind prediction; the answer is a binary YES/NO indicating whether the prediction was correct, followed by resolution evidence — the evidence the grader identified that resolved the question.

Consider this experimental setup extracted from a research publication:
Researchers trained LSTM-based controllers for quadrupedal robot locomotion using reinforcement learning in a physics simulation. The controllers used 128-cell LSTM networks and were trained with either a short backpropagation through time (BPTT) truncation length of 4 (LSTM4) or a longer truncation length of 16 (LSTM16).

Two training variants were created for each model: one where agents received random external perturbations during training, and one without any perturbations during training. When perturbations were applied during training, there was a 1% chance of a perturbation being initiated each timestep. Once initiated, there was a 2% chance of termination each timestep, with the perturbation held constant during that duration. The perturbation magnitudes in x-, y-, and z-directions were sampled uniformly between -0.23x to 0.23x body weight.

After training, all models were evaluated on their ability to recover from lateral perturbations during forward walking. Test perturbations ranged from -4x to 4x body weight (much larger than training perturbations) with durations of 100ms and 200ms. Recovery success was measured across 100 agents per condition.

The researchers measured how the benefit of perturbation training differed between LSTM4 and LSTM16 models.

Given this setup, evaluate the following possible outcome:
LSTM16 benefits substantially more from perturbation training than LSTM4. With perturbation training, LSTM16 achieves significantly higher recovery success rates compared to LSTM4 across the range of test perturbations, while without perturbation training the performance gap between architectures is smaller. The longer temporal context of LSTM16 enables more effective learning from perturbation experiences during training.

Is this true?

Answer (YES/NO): YES